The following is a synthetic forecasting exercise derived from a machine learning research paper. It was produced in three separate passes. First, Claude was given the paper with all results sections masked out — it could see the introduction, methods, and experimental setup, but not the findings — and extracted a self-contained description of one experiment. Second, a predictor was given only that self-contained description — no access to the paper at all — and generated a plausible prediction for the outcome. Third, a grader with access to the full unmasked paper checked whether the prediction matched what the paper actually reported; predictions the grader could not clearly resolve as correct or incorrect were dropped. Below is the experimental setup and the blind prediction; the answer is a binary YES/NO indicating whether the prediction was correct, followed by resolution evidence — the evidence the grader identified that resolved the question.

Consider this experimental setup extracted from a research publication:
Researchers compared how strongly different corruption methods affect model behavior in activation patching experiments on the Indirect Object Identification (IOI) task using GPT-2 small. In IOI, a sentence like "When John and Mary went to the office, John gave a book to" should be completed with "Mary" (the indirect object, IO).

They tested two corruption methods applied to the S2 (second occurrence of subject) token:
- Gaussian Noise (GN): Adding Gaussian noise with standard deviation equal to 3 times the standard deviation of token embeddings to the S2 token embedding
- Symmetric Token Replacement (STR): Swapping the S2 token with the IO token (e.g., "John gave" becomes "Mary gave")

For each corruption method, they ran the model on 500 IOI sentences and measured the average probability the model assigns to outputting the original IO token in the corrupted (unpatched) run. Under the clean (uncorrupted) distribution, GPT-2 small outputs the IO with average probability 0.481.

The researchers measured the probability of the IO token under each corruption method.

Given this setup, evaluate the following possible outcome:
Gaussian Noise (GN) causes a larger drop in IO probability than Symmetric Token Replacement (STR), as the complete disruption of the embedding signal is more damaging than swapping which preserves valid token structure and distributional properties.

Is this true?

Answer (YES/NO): NO